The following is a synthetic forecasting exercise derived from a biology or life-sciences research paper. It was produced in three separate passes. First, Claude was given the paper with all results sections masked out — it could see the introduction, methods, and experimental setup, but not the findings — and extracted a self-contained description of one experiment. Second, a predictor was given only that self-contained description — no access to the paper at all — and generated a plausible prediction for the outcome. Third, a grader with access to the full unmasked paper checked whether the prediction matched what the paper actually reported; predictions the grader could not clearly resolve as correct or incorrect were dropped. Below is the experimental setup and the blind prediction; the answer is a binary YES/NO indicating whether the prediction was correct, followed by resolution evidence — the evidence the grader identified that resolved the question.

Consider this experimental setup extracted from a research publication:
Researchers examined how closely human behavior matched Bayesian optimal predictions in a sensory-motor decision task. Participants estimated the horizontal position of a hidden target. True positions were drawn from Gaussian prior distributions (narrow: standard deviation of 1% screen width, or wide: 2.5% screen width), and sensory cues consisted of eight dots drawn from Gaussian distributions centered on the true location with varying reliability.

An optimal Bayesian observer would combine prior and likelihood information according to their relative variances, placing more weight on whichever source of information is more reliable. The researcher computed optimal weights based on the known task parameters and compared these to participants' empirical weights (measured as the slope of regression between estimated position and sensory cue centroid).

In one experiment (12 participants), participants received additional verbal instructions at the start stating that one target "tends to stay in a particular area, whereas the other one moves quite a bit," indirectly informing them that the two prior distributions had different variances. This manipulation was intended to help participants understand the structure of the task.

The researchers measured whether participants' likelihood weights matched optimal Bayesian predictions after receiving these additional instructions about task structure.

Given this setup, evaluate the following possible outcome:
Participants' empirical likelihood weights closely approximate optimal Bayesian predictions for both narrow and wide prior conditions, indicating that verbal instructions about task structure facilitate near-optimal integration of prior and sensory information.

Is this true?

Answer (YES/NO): NO